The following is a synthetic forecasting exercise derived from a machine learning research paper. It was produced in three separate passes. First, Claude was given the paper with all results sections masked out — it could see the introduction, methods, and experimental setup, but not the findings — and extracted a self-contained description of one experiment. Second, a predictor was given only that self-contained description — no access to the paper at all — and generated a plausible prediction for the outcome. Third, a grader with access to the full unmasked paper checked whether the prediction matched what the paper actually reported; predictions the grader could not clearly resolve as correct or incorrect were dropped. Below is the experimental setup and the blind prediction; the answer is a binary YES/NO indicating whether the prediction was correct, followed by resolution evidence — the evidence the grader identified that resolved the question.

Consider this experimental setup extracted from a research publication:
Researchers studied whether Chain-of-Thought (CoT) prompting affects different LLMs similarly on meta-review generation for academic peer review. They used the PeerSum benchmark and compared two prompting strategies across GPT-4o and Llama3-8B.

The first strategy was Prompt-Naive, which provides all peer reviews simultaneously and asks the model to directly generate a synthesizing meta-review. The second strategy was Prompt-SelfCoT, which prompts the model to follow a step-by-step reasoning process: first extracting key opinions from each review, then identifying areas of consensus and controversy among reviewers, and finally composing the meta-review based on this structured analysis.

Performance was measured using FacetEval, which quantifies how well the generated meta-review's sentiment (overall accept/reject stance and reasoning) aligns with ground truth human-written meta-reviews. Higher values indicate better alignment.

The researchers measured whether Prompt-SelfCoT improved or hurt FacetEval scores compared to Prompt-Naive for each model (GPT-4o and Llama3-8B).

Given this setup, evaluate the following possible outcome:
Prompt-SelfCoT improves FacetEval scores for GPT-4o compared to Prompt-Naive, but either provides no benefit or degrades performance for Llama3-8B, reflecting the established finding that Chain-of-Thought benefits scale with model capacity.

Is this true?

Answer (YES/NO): NO